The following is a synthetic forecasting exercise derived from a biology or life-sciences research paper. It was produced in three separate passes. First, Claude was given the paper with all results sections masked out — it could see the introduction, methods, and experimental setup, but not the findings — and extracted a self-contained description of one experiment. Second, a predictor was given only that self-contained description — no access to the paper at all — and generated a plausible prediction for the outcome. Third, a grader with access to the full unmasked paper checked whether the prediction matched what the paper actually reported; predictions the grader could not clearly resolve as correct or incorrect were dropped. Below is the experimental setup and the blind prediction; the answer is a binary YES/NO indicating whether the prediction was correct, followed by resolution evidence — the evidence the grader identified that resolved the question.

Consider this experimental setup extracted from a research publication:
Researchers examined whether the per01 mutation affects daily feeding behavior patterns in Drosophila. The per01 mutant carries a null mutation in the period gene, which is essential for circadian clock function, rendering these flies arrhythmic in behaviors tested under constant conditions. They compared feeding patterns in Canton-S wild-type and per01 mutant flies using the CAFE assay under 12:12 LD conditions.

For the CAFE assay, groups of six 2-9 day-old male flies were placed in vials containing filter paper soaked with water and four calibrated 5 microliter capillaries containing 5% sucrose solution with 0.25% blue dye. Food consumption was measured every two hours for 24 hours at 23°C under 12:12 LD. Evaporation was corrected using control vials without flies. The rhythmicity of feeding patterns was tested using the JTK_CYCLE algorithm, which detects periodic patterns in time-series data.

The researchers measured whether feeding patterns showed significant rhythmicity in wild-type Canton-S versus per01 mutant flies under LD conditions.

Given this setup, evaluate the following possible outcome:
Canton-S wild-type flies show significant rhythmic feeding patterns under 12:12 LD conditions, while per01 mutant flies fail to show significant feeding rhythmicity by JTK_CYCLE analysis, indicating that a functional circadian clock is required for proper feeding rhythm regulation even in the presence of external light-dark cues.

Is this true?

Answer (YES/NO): NO